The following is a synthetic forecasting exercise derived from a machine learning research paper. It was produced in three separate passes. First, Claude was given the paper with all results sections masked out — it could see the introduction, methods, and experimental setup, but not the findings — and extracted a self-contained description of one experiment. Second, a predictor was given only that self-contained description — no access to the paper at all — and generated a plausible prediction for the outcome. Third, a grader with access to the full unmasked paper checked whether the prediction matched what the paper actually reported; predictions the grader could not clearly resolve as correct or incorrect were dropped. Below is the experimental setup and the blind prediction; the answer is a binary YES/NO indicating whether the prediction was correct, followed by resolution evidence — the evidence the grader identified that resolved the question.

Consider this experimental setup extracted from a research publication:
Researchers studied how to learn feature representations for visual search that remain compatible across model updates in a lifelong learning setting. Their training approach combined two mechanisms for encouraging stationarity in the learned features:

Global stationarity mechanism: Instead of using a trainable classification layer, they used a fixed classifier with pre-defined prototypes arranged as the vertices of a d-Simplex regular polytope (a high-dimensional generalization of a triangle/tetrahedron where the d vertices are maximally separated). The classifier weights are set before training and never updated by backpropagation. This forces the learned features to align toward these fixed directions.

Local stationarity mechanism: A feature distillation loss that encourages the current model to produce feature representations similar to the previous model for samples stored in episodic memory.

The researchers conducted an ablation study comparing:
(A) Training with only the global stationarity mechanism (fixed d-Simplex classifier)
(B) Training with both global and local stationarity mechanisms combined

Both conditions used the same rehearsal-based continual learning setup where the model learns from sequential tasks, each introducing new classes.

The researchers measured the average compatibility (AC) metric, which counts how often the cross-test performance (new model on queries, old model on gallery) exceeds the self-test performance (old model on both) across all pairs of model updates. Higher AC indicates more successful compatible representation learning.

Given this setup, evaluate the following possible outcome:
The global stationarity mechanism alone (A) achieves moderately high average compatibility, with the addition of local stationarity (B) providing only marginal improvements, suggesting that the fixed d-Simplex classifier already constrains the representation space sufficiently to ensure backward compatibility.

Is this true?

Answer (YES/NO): NO